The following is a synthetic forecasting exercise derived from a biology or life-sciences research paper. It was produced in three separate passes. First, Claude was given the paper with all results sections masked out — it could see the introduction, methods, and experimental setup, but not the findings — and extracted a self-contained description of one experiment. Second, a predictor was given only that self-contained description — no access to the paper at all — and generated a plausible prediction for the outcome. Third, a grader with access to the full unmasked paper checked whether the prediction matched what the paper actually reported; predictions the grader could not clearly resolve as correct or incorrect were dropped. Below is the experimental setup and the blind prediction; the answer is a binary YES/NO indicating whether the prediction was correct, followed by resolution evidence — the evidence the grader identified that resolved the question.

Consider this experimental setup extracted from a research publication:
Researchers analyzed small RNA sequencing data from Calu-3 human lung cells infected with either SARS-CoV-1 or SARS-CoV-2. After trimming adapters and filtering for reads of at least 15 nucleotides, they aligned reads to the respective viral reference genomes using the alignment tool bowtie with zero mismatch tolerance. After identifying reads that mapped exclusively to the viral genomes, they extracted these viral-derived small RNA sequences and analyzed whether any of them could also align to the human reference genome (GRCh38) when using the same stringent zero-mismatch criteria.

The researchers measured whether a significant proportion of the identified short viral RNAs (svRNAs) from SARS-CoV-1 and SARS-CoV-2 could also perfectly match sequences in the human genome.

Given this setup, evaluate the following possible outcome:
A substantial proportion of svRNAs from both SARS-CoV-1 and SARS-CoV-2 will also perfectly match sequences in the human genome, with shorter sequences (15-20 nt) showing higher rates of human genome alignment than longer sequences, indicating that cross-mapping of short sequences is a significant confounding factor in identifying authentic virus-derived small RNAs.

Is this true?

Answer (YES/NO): YES